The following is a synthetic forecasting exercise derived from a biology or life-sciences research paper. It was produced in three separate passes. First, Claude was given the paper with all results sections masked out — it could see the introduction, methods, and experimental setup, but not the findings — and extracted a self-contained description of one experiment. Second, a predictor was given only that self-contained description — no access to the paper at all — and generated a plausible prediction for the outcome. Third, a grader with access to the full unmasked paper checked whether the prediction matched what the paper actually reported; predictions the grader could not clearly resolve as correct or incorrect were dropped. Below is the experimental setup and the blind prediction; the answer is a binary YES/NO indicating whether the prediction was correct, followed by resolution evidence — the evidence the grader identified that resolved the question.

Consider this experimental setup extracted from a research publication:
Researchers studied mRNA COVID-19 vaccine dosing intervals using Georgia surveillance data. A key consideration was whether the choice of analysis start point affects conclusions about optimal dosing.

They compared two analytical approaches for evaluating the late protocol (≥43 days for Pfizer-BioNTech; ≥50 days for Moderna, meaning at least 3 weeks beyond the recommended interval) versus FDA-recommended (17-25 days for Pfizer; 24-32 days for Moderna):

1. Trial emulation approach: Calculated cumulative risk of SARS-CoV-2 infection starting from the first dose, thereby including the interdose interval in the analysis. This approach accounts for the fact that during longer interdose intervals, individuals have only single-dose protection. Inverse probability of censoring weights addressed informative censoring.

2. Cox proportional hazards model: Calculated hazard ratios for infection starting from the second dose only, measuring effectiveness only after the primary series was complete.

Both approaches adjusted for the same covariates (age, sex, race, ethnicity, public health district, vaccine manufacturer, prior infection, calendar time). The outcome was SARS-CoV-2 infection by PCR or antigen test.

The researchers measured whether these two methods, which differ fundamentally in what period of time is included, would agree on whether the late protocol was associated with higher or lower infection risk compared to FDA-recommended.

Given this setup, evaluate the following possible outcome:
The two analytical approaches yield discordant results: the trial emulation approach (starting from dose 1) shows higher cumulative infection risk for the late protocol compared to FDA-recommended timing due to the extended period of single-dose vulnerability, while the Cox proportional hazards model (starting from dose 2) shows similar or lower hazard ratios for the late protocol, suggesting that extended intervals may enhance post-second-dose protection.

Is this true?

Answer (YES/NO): NO